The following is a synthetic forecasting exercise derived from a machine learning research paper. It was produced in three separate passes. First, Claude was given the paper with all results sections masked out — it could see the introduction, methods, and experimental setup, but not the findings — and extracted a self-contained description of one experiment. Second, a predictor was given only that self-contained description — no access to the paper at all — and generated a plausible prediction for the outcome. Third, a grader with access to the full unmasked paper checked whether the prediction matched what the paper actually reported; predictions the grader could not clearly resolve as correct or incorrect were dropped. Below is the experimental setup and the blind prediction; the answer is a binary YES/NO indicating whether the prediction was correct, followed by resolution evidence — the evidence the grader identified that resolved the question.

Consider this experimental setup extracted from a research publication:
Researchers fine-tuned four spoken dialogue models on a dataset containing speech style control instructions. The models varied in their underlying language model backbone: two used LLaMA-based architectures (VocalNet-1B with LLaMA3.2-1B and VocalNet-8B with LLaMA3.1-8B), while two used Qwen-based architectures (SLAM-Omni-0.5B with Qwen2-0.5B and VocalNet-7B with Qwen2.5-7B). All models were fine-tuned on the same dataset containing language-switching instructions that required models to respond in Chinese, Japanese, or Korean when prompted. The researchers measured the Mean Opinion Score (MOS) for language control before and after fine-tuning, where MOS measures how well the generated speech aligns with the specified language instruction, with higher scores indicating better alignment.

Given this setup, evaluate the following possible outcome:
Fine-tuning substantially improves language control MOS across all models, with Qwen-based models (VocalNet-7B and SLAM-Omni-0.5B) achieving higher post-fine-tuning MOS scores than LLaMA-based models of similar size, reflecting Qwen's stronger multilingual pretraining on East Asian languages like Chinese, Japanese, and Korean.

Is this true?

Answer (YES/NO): NO